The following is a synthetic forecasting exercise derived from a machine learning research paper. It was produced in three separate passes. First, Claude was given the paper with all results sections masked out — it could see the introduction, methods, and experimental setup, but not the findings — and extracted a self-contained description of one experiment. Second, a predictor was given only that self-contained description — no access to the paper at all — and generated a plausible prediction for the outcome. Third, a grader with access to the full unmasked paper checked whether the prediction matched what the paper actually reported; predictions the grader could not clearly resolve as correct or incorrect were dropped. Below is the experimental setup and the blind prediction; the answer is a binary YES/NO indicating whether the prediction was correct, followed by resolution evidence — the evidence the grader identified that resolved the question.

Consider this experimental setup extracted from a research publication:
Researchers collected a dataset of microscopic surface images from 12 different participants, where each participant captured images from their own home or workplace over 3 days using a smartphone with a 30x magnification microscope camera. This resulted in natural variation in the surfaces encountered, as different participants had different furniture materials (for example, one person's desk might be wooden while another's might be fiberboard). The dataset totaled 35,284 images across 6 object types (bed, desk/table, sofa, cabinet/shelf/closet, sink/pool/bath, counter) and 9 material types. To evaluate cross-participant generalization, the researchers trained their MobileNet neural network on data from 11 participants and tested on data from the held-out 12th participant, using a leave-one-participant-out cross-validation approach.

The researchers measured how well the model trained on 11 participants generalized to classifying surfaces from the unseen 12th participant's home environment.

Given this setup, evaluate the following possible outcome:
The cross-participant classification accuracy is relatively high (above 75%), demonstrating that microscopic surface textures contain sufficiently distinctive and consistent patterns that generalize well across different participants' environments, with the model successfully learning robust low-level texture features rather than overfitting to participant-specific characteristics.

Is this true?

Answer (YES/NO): YES